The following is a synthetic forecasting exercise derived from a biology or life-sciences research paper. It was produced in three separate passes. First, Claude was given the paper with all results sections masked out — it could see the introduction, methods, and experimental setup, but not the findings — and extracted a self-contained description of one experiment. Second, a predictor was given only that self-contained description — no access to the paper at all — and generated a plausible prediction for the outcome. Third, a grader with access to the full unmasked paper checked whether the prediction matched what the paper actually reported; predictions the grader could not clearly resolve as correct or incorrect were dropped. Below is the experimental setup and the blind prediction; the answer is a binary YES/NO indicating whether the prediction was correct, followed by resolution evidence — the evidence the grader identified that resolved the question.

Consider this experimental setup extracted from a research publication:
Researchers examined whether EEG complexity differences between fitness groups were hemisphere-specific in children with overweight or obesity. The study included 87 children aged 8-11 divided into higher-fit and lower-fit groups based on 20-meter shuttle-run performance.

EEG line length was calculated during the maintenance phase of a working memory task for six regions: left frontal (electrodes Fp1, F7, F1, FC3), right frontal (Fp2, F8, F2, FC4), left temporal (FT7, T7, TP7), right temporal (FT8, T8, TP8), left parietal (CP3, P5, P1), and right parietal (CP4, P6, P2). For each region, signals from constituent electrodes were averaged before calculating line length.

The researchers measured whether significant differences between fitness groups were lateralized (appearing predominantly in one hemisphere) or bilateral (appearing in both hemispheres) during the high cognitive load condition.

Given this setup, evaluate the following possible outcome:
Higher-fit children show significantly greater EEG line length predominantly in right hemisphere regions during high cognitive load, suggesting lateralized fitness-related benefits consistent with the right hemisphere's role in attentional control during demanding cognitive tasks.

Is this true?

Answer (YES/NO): NO